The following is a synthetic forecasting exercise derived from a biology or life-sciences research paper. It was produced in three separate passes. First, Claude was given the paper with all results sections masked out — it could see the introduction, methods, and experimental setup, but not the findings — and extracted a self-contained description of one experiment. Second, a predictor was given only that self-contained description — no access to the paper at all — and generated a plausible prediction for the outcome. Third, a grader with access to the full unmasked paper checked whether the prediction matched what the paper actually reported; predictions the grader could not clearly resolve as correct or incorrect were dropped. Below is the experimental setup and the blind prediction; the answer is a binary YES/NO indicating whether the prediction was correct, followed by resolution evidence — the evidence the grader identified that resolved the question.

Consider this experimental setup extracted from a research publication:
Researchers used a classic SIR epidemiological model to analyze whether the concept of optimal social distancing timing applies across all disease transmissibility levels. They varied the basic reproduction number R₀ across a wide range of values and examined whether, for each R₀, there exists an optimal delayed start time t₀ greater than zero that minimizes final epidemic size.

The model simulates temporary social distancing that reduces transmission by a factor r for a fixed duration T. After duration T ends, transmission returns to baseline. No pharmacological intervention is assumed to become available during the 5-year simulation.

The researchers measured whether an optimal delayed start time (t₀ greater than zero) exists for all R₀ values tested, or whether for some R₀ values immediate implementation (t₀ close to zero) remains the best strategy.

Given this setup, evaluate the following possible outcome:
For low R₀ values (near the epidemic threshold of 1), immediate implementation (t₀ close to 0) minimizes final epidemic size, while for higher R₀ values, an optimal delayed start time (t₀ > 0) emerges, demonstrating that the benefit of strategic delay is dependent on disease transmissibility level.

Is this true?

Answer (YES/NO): NO